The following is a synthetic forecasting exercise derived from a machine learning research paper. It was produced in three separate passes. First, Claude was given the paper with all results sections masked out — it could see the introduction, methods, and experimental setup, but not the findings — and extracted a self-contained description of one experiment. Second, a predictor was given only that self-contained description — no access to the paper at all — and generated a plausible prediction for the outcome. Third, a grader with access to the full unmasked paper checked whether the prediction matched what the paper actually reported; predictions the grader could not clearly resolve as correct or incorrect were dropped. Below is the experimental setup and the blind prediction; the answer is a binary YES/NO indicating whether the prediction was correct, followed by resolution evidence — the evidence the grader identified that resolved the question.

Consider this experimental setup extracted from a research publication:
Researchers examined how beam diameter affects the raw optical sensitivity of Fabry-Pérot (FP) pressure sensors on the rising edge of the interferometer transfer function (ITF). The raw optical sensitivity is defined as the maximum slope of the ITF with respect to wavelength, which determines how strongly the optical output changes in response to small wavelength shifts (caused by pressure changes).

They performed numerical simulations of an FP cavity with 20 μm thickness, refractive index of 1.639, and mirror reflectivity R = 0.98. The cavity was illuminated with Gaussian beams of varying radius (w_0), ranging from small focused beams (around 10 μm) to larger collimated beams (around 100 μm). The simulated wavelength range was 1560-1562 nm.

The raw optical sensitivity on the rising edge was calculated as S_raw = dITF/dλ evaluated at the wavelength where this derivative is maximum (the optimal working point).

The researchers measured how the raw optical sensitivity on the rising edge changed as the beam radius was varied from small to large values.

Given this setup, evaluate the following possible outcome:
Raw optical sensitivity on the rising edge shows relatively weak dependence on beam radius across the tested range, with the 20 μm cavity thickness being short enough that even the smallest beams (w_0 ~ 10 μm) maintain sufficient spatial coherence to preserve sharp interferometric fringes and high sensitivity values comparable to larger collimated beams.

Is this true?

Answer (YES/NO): NO